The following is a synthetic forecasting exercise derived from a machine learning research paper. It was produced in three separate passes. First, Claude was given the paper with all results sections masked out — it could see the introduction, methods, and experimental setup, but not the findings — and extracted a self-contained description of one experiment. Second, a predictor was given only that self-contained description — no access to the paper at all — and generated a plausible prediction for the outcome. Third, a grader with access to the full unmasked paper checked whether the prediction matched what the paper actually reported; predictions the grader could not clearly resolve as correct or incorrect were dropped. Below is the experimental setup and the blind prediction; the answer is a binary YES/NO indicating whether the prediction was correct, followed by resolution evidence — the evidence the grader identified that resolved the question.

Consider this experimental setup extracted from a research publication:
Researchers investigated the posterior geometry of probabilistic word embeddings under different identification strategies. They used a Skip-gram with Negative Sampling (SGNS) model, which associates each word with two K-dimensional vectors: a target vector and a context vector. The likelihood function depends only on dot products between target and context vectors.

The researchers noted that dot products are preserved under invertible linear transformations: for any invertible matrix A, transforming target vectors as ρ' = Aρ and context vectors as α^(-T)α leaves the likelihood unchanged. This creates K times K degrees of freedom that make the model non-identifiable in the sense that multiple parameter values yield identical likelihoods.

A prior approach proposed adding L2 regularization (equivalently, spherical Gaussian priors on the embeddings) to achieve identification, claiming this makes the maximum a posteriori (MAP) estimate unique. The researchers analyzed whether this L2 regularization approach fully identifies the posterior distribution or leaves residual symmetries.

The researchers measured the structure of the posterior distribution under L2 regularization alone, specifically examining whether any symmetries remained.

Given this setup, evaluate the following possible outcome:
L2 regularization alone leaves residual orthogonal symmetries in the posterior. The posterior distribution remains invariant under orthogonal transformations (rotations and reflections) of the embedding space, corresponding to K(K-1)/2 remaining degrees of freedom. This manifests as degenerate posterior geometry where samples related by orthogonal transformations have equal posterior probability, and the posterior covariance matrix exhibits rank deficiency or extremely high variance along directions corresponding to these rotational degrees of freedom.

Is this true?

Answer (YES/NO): YES